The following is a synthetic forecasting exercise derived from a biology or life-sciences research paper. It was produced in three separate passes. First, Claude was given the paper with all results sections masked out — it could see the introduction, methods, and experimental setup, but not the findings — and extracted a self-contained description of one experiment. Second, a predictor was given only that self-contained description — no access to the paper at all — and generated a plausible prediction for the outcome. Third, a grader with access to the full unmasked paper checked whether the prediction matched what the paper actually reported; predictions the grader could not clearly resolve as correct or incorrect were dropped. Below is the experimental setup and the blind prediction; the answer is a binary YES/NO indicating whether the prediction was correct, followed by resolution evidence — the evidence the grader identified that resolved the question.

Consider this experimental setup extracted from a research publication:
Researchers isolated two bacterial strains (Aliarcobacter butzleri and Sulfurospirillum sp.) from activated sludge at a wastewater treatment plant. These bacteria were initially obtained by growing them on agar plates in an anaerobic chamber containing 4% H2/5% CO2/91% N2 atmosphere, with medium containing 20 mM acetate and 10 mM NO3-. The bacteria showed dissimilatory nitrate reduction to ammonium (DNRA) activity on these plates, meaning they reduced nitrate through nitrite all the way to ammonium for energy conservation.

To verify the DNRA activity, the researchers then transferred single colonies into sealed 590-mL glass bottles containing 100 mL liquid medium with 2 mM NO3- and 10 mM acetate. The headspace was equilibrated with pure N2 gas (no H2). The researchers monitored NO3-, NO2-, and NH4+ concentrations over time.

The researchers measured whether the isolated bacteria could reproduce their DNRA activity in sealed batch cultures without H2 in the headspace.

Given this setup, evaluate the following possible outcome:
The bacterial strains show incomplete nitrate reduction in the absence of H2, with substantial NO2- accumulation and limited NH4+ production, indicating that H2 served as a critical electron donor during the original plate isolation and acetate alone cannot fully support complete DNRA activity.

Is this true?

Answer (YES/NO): NO